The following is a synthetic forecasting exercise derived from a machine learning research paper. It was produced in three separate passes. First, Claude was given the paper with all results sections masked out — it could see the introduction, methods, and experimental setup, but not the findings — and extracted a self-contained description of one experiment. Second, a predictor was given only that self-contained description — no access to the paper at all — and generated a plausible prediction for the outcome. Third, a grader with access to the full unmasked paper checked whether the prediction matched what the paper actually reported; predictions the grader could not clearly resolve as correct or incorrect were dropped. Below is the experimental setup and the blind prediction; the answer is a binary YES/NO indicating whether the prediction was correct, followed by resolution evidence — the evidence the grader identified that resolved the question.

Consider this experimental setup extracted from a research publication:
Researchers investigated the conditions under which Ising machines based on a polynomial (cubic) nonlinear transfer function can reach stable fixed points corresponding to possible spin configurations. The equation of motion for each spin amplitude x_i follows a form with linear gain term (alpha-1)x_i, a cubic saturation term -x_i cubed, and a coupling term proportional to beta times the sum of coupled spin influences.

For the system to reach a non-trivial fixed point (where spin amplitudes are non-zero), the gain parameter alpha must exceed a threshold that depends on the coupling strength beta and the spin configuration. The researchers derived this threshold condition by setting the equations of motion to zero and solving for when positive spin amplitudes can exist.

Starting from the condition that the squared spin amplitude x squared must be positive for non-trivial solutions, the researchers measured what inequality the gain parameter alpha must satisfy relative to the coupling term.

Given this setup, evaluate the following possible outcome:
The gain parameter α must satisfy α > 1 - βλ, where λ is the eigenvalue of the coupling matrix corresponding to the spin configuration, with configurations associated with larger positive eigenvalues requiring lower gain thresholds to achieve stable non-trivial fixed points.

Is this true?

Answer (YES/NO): NO